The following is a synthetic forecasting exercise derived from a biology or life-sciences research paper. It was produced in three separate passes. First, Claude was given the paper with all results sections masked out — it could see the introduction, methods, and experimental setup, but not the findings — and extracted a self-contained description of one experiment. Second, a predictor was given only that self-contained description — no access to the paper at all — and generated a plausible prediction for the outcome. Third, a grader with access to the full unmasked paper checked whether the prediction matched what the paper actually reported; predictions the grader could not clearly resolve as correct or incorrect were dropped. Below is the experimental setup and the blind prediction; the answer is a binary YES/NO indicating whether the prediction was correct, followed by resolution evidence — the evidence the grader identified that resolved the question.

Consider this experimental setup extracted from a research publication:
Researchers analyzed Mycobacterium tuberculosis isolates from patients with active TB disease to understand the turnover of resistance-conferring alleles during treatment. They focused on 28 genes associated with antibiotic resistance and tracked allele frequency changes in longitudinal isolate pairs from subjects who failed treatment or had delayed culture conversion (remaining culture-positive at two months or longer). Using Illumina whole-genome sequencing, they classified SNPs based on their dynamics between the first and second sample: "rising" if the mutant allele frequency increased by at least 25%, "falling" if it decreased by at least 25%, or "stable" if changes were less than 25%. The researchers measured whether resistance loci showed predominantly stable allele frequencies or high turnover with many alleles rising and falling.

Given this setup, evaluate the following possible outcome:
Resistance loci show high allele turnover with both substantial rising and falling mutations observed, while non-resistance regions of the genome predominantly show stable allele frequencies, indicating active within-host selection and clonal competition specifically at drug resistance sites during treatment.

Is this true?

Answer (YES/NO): YES